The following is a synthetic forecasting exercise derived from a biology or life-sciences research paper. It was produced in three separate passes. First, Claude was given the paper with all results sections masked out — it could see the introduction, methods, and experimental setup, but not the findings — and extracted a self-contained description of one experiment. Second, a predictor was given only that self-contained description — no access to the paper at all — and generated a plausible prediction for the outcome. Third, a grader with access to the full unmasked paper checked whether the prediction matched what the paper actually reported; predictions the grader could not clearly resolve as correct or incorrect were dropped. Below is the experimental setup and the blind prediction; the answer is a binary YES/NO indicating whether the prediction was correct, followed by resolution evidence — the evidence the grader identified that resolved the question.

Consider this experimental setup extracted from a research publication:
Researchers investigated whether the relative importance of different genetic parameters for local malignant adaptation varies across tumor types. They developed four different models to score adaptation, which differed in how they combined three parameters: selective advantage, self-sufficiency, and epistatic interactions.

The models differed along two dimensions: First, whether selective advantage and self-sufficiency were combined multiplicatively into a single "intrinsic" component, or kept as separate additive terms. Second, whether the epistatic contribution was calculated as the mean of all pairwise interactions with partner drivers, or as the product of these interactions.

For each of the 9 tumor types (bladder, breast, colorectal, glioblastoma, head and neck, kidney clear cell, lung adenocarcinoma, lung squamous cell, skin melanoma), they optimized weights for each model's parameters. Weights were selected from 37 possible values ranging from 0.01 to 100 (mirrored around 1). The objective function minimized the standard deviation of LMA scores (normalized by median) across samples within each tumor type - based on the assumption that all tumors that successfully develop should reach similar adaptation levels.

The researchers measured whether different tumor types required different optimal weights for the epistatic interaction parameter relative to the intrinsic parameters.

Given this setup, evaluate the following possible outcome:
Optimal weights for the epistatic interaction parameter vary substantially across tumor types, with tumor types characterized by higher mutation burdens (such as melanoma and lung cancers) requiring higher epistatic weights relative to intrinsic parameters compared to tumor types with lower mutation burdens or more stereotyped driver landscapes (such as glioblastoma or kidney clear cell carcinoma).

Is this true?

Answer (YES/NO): NO